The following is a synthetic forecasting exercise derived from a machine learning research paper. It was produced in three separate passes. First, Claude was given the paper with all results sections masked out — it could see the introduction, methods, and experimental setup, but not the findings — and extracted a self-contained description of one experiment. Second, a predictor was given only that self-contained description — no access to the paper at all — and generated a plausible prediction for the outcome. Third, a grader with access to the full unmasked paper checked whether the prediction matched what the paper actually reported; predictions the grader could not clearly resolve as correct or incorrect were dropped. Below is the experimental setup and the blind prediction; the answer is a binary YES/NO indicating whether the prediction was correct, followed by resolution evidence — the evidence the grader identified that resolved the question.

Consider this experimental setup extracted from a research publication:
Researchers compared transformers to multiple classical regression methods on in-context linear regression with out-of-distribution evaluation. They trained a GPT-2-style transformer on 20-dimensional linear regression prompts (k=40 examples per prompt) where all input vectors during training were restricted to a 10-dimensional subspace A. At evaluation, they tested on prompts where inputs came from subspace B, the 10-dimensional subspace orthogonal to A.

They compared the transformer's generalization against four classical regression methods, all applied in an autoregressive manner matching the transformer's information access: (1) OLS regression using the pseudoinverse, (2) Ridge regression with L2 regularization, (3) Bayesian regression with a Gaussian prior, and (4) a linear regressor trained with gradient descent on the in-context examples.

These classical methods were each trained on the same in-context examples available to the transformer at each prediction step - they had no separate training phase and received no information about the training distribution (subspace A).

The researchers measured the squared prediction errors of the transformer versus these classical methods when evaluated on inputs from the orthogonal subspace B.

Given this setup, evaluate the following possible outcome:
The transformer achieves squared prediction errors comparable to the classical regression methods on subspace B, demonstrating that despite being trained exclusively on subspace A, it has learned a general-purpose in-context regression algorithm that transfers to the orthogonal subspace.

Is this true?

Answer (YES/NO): NO